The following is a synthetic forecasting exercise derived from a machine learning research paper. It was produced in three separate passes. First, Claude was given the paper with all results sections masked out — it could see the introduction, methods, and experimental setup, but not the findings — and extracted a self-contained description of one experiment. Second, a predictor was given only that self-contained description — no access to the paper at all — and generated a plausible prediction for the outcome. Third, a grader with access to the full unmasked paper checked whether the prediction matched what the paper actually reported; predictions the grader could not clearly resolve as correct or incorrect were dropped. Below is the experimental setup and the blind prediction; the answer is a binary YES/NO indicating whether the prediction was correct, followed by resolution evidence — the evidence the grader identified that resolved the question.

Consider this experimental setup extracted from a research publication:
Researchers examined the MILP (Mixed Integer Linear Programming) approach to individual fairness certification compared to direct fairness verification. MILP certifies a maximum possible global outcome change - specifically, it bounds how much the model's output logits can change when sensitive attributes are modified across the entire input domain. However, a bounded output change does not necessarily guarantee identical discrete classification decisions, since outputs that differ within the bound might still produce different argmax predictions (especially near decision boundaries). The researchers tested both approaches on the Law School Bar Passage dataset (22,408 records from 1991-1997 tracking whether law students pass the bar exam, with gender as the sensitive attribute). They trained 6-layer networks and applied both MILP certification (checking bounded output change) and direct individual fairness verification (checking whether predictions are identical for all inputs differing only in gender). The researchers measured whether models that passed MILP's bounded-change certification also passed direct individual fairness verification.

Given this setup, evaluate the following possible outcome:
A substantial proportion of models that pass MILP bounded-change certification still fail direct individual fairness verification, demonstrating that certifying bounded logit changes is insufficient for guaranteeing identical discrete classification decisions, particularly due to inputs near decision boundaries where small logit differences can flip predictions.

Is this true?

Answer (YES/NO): NO